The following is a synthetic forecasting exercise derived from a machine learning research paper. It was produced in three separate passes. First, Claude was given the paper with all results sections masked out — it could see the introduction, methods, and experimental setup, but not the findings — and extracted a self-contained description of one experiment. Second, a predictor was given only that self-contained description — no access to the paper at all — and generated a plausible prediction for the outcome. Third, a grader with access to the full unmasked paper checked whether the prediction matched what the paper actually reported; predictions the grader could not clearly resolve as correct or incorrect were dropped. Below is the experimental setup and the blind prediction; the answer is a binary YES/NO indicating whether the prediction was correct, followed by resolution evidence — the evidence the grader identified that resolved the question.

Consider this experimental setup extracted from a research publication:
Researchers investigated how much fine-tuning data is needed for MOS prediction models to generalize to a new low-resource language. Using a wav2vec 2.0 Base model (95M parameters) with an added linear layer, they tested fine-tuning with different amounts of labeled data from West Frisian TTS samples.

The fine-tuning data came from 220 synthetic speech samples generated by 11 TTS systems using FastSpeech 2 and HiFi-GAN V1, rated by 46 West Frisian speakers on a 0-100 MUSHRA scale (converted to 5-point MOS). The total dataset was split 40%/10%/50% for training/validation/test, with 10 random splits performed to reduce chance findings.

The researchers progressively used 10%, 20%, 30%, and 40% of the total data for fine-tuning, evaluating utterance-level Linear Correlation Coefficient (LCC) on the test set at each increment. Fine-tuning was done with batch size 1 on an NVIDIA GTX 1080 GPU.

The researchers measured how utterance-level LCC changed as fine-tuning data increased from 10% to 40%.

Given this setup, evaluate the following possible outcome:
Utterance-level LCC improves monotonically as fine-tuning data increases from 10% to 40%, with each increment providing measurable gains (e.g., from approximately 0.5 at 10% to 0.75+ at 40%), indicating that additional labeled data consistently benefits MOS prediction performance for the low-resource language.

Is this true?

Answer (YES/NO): NO